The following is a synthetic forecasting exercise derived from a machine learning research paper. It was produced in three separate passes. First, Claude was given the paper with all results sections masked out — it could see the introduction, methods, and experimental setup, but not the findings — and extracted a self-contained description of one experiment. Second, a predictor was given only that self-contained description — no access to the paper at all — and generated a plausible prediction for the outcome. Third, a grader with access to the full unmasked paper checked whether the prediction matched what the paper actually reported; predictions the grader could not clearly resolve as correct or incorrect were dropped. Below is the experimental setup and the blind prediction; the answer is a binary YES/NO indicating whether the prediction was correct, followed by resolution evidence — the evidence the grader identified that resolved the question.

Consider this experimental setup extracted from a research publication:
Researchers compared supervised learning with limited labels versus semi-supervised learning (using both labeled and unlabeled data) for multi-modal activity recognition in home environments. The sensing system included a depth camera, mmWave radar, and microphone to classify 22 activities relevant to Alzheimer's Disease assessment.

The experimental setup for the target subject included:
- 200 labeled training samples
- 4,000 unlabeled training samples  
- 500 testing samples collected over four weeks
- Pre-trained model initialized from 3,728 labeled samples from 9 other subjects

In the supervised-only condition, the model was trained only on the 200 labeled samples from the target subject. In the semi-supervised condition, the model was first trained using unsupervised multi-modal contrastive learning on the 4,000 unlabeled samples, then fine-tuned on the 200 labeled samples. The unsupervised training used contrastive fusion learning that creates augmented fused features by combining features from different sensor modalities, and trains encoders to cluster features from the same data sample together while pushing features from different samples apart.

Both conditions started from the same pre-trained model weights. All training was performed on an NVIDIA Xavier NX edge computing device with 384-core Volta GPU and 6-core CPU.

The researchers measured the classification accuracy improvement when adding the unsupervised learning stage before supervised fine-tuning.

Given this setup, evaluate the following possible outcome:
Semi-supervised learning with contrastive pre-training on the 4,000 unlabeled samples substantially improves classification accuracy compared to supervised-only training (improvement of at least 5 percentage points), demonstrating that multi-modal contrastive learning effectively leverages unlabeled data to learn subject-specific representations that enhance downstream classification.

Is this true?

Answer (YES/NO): YES